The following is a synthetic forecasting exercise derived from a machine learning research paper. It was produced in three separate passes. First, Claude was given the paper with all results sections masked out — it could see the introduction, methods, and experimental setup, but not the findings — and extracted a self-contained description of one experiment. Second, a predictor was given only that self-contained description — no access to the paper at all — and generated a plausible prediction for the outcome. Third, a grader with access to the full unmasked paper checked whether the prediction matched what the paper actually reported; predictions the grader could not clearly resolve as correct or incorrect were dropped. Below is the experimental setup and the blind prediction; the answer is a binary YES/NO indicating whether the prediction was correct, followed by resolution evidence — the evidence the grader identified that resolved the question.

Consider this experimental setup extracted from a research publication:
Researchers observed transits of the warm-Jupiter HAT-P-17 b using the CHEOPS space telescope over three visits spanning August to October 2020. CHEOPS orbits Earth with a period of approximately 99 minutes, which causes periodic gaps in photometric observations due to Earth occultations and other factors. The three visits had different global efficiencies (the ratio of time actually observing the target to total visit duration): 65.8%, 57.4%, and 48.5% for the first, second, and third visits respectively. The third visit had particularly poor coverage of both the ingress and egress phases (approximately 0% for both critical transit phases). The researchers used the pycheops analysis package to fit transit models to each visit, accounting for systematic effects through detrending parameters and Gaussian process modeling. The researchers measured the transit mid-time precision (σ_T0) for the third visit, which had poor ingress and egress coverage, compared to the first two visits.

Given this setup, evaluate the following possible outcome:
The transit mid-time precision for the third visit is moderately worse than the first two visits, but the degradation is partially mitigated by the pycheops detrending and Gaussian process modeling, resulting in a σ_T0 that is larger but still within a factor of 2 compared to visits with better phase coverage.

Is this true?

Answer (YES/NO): YES